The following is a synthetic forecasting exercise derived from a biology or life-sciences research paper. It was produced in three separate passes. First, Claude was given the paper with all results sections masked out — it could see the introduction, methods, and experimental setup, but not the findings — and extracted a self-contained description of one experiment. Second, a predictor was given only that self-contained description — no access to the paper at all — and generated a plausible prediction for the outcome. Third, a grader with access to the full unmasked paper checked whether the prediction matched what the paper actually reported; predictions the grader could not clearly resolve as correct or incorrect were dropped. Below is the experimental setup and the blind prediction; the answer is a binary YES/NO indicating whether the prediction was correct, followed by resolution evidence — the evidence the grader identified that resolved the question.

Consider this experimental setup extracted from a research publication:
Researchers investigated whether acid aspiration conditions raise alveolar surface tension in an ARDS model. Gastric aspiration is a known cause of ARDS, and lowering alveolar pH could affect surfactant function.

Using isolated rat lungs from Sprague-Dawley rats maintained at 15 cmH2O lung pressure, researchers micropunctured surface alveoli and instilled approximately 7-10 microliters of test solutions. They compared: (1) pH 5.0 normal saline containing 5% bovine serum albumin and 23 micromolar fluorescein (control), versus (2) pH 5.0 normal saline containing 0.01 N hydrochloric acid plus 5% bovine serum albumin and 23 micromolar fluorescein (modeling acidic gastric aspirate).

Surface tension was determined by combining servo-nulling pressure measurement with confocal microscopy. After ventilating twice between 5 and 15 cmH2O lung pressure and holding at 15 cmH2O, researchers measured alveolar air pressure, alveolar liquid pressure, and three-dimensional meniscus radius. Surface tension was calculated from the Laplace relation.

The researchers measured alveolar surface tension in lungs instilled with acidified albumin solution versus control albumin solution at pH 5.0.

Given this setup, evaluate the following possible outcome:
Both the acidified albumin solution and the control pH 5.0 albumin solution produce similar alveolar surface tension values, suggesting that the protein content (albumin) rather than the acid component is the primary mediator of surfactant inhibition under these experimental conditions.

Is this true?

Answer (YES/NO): NO